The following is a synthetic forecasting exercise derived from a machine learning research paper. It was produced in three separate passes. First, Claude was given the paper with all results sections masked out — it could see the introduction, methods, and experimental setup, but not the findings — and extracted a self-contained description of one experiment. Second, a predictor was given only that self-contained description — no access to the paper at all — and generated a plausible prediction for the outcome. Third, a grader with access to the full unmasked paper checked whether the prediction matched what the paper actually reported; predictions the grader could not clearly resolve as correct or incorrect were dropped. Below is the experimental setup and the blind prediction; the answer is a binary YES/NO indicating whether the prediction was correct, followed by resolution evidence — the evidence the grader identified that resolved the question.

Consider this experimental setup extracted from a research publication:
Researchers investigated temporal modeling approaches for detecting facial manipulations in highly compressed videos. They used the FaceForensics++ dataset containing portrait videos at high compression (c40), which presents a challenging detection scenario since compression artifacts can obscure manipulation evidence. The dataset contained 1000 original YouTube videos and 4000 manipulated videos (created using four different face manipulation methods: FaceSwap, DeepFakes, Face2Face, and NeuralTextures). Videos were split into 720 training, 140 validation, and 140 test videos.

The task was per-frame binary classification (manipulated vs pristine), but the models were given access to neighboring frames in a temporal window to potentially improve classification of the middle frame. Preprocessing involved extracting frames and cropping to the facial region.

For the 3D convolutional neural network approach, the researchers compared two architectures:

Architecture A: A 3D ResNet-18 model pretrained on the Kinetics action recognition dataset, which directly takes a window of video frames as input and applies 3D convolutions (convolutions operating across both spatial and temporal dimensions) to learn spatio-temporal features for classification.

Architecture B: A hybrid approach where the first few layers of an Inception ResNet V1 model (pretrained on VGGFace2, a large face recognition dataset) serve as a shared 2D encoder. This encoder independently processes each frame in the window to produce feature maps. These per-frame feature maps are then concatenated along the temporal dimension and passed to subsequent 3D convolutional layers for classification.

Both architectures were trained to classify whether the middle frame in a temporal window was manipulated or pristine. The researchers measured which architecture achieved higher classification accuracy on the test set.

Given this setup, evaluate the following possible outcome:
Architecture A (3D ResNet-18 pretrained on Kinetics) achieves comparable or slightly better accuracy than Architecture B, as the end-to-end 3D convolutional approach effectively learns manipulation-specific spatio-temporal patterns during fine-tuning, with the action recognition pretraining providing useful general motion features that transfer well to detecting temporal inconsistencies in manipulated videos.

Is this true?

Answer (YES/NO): NO